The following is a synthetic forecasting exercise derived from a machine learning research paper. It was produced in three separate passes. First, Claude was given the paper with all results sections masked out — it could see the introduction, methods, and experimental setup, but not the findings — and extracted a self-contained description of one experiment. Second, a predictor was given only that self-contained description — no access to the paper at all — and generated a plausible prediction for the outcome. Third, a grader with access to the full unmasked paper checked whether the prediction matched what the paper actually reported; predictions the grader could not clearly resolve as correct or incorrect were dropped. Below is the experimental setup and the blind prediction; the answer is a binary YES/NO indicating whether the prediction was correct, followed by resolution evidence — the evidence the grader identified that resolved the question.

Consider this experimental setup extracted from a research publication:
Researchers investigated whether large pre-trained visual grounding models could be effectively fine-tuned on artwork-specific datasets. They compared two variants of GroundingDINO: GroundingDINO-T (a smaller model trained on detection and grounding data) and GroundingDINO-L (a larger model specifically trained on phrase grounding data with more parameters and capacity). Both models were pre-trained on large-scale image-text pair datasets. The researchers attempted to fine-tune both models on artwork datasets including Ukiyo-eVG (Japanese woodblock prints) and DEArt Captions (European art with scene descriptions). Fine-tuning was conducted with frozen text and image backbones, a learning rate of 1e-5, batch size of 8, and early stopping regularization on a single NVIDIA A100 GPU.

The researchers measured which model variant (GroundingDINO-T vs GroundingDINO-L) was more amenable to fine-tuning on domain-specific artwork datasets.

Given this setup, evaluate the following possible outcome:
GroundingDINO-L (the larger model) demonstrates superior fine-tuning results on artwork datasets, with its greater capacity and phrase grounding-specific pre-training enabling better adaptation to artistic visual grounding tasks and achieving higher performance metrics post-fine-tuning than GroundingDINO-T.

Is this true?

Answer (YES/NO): NO